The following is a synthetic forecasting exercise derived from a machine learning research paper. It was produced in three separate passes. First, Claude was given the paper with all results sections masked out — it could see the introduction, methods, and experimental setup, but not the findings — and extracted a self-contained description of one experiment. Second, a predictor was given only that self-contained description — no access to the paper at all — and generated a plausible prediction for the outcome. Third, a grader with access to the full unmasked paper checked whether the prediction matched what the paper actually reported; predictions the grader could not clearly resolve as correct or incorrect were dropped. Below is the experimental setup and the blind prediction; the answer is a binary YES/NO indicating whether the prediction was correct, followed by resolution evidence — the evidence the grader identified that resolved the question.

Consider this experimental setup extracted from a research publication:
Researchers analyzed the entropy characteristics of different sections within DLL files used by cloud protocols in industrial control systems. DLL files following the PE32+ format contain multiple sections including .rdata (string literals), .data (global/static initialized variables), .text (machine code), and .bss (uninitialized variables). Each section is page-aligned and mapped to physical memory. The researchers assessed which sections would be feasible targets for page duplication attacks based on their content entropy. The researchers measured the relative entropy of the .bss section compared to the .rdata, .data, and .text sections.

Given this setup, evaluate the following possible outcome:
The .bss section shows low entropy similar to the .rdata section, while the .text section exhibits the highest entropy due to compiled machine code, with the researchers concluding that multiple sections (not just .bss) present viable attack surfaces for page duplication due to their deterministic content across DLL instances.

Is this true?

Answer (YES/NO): NO